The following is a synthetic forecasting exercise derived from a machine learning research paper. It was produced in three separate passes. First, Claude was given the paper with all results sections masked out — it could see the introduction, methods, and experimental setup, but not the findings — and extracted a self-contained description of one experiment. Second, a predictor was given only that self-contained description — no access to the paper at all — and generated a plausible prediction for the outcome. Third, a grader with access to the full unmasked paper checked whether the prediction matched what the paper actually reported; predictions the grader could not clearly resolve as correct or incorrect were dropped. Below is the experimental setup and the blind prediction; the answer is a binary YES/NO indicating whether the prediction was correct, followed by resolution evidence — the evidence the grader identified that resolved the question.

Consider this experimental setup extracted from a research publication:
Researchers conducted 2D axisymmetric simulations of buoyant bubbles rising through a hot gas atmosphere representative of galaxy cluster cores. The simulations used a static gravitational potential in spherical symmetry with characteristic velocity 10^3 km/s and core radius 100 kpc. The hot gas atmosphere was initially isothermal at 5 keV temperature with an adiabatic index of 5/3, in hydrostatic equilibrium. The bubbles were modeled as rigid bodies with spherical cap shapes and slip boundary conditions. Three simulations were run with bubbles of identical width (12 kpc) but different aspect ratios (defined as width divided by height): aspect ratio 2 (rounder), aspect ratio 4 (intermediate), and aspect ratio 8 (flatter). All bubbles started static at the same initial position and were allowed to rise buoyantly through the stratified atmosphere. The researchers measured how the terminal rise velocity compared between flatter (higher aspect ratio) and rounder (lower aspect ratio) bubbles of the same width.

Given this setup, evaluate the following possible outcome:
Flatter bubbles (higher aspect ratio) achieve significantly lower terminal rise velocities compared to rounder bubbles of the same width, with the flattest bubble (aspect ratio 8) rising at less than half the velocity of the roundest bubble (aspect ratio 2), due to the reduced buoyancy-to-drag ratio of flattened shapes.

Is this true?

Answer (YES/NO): YES